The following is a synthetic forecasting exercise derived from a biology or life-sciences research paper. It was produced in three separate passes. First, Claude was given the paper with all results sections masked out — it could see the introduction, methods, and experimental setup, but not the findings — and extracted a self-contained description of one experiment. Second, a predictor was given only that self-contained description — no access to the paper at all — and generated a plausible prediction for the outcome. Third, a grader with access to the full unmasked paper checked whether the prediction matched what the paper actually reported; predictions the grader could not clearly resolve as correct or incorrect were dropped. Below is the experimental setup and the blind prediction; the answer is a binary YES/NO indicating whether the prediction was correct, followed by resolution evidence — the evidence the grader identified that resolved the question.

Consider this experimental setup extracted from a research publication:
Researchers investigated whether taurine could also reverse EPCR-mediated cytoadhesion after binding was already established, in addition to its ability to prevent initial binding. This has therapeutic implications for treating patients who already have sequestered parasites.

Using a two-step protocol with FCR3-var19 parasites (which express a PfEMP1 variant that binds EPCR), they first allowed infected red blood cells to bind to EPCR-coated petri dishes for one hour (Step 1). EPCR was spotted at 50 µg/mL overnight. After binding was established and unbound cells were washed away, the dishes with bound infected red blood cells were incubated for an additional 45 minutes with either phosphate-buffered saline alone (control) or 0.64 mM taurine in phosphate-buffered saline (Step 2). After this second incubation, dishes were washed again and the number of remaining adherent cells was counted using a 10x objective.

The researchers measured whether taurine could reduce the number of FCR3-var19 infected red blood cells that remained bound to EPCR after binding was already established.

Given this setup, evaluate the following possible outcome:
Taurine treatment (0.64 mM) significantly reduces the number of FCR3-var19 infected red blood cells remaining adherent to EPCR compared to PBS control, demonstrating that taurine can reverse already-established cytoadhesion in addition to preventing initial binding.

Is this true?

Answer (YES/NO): YES